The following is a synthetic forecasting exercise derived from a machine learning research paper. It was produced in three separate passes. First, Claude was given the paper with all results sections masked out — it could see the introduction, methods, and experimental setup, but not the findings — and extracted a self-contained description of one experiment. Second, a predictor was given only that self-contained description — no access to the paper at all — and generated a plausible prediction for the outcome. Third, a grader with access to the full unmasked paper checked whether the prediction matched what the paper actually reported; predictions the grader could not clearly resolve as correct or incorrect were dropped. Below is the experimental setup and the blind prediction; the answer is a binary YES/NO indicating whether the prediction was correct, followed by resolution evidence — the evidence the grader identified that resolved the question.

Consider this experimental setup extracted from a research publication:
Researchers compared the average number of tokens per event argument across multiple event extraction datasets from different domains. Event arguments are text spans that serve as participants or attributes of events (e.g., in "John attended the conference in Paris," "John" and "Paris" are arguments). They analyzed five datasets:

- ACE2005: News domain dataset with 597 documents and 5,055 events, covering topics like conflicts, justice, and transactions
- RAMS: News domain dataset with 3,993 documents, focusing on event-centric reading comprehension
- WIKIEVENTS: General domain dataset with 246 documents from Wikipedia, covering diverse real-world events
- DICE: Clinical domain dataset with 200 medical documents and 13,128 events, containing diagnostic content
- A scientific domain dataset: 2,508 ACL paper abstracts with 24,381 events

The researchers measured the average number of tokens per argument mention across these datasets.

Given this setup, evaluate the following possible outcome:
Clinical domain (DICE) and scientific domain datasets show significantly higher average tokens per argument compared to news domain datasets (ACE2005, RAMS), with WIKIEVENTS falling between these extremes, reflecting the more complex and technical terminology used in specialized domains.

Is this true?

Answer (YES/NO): NO